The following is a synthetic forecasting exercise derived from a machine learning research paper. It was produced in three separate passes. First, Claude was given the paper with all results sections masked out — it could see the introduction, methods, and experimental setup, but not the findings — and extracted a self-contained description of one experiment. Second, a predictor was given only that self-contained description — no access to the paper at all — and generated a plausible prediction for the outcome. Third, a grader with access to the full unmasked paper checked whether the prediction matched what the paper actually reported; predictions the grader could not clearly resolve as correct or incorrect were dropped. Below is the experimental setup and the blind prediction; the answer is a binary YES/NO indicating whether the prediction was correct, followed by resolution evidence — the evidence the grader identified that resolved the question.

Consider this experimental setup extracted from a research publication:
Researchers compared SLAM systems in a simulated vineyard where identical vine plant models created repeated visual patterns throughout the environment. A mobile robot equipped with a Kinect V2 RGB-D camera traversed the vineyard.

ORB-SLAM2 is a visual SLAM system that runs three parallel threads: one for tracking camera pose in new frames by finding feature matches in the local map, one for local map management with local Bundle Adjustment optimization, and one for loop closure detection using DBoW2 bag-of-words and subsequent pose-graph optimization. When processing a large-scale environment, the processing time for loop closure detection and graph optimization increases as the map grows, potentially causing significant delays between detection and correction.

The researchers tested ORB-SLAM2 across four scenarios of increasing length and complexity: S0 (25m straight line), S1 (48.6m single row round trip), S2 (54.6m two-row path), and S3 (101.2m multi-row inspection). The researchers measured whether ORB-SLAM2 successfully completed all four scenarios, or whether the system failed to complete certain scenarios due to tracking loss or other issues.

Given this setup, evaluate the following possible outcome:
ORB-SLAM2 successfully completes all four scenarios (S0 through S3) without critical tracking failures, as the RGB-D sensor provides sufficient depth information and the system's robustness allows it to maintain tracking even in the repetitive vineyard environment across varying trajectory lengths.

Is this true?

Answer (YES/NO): NO